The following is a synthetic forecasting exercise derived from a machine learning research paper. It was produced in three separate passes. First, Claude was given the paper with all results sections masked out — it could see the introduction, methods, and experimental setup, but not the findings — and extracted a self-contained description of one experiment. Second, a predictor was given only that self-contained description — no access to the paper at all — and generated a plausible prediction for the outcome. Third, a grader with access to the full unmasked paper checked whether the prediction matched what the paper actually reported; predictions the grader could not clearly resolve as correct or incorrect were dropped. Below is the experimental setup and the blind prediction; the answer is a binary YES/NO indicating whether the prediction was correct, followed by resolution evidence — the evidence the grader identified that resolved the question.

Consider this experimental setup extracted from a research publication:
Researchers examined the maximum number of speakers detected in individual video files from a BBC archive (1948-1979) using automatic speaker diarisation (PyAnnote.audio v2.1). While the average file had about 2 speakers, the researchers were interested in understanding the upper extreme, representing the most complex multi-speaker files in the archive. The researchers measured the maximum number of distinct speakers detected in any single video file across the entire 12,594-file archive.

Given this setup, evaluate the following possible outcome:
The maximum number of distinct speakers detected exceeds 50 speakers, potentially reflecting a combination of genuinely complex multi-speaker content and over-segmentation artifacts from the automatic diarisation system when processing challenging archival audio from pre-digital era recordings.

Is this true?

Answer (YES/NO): NO